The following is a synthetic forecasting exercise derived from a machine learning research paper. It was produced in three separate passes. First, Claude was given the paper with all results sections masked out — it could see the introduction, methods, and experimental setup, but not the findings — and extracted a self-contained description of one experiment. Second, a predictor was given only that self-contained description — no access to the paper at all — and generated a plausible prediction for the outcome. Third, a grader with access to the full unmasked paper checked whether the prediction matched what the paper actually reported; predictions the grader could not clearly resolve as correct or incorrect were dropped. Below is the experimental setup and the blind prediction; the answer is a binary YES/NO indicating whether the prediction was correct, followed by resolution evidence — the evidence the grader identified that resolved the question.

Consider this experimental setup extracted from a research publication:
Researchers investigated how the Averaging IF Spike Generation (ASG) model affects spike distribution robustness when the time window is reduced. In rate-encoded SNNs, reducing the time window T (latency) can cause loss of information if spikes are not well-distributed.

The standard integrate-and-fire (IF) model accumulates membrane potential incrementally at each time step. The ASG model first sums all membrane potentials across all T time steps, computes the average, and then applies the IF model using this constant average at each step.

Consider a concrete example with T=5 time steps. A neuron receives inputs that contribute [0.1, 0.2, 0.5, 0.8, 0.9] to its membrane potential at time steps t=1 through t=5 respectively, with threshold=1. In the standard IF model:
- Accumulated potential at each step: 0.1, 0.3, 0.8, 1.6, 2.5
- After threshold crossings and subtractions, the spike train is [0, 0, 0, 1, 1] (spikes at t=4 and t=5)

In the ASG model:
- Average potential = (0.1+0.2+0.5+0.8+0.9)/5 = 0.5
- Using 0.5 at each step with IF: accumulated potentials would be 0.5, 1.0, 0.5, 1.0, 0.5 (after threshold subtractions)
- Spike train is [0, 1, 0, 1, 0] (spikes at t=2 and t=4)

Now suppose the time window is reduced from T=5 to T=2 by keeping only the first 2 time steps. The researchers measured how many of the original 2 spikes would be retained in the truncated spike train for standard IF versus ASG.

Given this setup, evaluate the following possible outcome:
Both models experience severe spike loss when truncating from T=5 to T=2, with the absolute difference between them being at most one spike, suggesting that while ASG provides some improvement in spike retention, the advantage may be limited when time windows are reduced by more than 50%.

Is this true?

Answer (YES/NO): NO